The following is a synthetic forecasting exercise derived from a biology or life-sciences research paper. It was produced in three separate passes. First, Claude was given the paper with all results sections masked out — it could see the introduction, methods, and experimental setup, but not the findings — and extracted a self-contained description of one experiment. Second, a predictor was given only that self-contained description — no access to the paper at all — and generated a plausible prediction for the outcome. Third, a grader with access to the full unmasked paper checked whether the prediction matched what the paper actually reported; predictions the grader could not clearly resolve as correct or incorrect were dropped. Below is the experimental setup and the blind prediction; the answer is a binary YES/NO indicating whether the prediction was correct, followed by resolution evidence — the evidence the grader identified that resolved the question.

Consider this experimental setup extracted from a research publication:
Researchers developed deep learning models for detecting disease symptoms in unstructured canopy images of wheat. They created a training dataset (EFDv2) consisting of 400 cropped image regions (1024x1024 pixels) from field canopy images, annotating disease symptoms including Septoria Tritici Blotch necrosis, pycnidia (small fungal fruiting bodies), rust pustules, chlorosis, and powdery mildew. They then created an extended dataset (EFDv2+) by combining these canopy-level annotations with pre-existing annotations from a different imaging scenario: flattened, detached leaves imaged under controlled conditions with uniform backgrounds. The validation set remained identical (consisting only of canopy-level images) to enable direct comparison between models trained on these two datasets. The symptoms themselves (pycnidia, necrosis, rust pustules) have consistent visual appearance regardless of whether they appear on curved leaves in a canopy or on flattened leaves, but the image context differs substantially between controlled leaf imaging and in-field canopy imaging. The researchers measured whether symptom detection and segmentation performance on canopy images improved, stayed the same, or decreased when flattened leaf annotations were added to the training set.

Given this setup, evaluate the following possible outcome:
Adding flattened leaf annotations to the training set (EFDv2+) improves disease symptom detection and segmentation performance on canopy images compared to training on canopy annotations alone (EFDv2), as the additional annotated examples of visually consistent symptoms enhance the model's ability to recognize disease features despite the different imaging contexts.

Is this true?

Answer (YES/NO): NO